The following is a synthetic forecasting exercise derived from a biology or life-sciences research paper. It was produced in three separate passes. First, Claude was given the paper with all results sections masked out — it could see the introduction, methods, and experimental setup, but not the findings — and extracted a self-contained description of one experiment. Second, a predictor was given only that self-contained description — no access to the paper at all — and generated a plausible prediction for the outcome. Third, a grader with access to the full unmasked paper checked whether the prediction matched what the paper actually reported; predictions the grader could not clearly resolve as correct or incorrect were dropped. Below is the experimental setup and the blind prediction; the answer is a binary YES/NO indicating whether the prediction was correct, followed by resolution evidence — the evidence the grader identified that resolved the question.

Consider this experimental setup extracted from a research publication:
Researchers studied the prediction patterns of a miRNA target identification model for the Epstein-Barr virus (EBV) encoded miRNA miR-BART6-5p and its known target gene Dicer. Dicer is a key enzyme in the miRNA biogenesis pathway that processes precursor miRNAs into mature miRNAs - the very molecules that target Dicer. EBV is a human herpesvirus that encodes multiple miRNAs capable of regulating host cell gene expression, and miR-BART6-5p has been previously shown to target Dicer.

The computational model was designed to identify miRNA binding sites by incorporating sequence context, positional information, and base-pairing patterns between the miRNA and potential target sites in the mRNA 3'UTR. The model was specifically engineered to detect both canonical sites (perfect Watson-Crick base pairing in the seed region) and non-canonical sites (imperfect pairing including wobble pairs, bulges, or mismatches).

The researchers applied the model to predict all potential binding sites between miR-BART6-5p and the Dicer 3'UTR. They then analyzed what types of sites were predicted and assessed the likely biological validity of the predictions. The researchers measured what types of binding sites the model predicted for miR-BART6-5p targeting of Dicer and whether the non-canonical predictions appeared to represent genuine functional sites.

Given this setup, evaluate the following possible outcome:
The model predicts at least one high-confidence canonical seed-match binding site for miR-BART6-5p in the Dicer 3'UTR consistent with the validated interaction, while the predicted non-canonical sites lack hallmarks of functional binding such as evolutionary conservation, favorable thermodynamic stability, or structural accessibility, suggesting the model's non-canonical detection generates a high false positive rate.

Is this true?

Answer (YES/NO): NO